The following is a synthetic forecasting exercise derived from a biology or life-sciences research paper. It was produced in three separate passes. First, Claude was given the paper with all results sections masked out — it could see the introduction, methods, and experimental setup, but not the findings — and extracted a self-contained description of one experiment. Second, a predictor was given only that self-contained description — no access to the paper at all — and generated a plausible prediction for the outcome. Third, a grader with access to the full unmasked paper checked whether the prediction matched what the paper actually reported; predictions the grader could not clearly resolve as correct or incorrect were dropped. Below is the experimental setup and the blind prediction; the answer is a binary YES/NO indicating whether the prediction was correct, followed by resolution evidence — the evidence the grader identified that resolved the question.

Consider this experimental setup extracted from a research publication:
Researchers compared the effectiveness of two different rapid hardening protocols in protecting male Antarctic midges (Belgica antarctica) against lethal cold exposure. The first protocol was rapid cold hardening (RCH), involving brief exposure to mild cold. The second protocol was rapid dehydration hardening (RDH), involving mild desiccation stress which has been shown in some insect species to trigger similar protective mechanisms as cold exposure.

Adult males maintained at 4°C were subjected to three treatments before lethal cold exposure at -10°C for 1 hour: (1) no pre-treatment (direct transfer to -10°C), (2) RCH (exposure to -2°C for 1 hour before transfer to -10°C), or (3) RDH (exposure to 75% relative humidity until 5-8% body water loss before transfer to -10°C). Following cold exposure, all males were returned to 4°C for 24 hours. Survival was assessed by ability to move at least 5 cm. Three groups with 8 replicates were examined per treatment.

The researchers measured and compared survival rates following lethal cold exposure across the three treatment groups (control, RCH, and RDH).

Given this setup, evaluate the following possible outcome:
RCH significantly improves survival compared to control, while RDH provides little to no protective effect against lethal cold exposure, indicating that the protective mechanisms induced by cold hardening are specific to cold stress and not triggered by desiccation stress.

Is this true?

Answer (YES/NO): NO